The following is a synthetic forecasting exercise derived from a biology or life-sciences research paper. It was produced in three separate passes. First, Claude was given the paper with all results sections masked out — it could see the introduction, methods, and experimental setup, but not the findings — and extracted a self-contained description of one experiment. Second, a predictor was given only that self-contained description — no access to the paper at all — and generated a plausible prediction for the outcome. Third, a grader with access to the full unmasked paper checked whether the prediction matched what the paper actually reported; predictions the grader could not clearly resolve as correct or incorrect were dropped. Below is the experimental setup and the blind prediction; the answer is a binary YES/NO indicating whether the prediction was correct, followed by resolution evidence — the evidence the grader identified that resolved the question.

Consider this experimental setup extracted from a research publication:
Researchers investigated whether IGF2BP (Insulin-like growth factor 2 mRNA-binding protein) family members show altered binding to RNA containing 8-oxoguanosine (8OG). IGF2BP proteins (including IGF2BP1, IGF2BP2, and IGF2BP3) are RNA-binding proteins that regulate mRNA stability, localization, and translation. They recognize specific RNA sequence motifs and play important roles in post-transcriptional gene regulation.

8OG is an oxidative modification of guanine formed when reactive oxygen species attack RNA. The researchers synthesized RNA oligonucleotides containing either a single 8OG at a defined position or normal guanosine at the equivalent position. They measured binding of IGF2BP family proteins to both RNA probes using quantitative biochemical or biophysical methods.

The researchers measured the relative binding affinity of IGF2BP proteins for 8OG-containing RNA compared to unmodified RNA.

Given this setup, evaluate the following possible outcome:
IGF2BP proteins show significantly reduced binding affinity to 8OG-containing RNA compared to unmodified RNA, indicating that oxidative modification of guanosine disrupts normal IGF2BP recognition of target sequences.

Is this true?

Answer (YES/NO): NO